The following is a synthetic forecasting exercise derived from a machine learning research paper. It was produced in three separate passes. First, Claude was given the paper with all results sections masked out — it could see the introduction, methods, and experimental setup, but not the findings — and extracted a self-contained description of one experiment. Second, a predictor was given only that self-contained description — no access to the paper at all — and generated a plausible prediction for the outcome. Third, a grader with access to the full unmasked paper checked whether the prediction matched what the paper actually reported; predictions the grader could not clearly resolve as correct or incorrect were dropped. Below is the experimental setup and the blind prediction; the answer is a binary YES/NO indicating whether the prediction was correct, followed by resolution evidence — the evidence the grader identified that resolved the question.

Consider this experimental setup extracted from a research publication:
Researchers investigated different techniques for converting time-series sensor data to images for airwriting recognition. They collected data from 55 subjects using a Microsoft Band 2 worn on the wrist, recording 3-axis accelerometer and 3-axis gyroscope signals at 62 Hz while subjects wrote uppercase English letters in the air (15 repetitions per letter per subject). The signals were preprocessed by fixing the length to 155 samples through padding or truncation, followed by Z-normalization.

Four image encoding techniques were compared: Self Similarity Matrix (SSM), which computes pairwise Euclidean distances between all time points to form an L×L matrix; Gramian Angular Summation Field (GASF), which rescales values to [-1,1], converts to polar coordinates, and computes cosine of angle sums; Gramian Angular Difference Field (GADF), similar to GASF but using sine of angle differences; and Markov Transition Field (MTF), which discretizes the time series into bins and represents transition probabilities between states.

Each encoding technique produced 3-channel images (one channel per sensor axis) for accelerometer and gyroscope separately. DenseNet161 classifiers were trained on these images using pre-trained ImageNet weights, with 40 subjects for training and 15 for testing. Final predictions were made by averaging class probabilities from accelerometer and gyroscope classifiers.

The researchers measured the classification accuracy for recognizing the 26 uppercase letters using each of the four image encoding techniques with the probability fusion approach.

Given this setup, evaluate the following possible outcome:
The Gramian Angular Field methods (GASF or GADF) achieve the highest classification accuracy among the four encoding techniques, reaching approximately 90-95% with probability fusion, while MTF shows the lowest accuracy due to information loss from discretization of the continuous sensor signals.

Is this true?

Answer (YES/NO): NO